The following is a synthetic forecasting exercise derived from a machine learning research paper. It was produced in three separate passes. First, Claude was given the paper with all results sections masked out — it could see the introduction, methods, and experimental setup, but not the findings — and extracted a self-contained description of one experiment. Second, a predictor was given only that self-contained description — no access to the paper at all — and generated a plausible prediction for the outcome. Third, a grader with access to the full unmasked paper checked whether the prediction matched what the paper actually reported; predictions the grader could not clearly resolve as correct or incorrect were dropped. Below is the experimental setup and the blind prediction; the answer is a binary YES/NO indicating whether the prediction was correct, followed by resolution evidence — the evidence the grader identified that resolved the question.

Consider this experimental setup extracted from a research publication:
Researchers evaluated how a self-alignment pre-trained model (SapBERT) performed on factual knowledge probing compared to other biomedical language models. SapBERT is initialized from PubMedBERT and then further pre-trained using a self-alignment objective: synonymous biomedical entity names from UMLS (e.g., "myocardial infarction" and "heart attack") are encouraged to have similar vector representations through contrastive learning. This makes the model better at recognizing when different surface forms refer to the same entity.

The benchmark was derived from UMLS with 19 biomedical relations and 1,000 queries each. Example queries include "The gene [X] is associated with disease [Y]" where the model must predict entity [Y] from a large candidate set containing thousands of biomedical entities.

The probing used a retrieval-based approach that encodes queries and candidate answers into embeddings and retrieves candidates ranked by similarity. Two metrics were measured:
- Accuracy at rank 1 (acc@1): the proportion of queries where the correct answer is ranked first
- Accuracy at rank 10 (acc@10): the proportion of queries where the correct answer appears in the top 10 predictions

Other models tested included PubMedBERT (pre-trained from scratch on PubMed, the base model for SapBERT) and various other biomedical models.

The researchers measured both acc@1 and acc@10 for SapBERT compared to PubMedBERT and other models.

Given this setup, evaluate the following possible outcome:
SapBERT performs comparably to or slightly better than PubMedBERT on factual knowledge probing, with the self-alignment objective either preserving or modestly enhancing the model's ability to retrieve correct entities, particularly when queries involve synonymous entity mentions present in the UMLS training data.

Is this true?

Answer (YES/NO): NO